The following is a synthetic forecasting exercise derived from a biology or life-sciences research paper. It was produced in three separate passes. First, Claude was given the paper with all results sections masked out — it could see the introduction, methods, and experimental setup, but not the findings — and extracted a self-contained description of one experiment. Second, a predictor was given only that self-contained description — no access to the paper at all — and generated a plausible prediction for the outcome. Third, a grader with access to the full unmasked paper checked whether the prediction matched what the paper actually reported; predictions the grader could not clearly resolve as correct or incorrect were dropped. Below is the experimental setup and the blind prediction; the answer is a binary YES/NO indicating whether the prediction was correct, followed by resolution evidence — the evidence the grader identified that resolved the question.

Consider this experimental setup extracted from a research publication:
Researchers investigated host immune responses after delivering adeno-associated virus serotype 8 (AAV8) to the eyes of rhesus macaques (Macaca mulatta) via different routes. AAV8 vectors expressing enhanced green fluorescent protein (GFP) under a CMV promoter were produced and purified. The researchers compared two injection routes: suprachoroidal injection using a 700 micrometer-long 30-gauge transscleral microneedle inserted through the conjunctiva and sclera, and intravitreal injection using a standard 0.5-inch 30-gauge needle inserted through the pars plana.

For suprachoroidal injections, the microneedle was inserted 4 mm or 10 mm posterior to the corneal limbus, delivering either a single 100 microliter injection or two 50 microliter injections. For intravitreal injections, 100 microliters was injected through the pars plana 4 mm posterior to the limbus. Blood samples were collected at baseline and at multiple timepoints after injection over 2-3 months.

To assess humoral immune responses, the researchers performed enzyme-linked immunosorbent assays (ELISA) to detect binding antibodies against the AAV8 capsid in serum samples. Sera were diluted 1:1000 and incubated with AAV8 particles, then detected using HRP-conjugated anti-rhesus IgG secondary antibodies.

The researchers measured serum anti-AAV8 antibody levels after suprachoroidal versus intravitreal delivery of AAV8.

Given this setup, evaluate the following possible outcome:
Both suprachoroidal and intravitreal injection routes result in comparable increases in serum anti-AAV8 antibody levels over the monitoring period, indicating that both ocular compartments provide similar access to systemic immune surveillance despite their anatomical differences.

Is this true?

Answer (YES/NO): NO